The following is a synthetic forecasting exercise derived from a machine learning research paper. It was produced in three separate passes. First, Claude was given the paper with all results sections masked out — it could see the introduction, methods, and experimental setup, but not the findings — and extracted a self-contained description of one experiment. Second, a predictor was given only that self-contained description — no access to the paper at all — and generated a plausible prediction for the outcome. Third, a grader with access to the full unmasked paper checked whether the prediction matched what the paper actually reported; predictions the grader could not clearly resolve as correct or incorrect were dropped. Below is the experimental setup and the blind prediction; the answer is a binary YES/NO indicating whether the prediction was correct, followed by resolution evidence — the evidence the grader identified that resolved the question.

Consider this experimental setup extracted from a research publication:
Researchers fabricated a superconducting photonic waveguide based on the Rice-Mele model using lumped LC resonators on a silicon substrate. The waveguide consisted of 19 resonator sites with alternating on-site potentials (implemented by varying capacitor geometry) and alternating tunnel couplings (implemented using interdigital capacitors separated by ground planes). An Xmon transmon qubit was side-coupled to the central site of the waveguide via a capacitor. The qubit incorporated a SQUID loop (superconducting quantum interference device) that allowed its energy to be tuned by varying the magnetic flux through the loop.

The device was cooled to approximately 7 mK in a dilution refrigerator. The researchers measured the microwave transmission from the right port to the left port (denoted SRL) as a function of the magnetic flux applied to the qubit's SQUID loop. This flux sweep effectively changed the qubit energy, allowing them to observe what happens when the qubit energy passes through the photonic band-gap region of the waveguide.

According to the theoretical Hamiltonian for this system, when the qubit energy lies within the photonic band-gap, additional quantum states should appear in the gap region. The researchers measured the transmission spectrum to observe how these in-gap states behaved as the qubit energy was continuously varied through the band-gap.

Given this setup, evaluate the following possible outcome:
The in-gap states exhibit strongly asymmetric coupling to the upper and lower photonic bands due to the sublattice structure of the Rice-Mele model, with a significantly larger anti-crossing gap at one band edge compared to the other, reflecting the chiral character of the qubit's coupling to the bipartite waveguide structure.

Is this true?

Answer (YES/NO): NO